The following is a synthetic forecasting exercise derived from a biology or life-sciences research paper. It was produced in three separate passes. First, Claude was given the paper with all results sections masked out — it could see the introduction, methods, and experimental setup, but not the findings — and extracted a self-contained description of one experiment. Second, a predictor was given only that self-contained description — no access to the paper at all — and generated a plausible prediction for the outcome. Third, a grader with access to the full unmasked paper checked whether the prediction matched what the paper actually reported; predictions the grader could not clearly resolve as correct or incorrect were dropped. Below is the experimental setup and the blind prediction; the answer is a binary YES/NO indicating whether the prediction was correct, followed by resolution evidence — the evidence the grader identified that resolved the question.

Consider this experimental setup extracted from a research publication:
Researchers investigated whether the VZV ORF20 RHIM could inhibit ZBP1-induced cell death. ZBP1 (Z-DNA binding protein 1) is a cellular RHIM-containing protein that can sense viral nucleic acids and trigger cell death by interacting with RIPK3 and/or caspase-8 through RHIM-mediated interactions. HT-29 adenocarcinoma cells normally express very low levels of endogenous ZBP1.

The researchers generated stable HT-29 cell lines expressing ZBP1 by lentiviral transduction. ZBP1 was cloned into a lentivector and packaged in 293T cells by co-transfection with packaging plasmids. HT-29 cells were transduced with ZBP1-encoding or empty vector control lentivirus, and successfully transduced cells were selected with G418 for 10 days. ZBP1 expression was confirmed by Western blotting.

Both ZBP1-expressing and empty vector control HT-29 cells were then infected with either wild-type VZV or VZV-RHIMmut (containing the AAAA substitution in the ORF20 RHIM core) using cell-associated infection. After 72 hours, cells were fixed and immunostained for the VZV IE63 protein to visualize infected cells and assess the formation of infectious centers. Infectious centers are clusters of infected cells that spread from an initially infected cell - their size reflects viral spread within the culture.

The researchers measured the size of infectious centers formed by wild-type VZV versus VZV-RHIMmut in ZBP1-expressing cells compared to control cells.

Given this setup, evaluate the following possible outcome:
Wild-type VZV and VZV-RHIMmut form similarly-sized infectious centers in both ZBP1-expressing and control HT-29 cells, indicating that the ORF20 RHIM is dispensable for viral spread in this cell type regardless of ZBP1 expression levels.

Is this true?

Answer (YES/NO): NO